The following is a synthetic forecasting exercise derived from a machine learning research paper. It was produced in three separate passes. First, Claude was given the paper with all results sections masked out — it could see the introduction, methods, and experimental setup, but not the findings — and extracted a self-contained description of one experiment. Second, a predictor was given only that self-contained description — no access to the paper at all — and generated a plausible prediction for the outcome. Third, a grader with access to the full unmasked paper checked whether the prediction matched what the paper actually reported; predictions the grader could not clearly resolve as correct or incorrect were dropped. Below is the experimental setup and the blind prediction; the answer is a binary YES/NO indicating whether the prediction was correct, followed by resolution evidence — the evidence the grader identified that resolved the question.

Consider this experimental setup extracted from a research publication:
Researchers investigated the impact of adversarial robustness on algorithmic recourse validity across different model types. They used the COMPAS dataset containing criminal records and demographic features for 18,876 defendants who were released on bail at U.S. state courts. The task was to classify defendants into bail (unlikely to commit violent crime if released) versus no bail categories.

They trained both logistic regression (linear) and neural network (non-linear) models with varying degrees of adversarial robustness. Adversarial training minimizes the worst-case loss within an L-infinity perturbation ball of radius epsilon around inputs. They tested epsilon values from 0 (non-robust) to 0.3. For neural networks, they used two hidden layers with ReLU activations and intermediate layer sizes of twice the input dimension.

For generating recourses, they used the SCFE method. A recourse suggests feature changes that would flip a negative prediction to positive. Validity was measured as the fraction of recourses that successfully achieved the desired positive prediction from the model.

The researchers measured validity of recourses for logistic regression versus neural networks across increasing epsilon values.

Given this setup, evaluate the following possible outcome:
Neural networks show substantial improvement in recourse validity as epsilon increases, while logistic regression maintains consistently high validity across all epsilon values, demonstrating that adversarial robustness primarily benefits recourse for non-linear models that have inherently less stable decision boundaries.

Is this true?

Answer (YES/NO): NO